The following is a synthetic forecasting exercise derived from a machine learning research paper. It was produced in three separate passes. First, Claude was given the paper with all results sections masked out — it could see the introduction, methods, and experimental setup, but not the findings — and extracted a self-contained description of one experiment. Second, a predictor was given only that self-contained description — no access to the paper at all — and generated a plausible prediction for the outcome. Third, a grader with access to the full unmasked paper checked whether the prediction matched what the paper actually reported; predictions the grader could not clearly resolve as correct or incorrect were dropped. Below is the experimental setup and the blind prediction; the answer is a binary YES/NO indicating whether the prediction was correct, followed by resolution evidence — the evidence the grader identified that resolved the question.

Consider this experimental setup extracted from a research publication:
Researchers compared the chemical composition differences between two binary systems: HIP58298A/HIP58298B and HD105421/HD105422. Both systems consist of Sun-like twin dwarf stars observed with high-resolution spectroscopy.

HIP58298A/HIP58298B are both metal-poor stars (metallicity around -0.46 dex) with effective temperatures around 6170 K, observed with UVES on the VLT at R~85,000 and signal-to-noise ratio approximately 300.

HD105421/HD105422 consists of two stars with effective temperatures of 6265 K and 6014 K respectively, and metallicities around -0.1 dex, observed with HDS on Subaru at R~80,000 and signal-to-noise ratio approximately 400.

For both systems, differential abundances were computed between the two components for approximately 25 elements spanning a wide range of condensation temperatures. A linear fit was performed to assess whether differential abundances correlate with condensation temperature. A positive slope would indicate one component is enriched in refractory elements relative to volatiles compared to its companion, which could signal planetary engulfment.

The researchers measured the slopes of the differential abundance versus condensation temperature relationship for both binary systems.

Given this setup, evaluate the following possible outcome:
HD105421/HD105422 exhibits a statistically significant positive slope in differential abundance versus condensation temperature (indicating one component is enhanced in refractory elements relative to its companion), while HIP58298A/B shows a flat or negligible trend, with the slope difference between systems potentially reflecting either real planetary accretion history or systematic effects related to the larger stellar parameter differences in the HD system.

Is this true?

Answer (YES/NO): YES